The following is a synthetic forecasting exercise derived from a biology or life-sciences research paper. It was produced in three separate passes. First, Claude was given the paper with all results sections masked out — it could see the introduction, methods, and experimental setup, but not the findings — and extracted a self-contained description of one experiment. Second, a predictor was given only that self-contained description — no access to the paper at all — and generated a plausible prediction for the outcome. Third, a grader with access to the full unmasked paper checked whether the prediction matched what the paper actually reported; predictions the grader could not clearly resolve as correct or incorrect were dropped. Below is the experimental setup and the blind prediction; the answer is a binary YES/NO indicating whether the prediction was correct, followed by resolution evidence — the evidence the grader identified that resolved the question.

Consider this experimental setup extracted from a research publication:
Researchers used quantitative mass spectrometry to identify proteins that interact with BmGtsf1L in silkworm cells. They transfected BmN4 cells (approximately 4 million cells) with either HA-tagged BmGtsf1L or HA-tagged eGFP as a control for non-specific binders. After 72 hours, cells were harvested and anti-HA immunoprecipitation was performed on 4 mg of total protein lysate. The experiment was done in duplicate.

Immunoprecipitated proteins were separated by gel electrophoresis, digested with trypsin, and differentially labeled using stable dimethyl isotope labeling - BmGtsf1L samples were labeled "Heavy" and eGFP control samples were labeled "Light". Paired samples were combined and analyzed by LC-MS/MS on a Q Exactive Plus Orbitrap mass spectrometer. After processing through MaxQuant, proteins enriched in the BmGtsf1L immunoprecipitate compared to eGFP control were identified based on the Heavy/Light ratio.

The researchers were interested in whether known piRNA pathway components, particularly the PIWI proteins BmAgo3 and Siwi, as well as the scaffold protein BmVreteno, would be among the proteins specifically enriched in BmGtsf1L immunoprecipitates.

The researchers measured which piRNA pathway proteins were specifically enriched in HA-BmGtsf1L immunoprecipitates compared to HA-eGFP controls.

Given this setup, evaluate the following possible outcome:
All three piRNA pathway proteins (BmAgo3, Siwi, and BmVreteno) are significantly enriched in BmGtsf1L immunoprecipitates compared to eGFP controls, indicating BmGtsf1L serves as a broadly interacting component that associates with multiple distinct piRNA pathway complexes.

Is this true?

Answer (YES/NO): YES